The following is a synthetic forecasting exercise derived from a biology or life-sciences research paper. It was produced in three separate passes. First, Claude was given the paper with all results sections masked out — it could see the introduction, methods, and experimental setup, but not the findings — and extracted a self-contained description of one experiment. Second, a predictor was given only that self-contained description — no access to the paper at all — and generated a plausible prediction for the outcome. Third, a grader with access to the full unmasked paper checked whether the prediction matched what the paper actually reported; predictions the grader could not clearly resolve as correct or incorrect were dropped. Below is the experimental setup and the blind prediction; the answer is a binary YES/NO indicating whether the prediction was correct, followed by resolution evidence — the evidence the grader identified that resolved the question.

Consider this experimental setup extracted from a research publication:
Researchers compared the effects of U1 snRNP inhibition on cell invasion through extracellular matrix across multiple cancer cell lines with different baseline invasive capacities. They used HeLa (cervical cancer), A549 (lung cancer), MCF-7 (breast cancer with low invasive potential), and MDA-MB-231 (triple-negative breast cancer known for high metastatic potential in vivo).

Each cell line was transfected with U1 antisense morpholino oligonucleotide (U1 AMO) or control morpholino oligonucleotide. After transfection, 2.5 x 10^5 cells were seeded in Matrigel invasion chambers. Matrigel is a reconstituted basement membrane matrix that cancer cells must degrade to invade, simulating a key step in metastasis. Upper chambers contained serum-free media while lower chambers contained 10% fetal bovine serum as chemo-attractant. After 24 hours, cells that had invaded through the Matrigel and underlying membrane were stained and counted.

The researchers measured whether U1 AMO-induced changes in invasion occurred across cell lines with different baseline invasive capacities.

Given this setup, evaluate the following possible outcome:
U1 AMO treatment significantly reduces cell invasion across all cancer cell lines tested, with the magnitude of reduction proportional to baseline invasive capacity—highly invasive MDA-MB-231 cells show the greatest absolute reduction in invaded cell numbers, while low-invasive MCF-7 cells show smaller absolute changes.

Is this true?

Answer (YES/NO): NO